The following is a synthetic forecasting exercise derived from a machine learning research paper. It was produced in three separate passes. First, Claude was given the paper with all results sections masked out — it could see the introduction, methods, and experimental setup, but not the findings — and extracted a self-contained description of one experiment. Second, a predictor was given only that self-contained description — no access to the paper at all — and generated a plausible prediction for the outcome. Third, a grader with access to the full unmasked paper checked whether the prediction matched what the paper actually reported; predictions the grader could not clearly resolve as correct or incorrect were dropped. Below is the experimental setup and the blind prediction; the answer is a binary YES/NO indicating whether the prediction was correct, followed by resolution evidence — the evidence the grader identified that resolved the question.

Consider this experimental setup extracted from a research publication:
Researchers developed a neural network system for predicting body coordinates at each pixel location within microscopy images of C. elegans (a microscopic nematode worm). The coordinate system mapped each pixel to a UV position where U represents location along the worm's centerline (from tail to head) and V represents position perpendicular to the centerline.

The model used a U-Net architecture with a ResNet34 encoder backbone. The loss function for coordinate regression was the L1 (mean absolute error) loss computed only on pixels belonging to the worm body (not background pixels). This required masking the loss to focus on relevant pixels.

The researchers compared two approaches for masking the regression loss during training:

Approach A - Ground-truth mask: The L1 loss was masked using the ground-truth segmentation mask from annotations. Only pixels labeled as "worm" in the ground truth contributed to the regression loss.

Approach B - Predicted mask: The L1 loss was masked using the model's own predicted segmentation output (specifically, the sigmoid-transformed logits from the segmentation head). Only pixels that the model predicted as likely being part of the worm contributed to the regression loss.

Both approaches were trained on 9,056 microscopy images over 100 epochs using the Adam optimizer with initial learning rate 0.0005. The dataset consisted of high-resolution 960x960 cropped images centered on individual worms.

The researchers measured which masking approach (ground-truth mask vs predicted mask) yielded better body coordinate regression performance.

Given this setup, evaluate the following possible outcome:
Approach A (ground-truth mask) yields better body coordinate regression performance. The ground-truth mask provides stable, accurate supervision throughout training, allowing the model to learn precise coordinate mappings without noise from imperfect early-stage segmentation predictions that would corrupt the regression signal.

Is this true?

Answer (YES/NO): NO